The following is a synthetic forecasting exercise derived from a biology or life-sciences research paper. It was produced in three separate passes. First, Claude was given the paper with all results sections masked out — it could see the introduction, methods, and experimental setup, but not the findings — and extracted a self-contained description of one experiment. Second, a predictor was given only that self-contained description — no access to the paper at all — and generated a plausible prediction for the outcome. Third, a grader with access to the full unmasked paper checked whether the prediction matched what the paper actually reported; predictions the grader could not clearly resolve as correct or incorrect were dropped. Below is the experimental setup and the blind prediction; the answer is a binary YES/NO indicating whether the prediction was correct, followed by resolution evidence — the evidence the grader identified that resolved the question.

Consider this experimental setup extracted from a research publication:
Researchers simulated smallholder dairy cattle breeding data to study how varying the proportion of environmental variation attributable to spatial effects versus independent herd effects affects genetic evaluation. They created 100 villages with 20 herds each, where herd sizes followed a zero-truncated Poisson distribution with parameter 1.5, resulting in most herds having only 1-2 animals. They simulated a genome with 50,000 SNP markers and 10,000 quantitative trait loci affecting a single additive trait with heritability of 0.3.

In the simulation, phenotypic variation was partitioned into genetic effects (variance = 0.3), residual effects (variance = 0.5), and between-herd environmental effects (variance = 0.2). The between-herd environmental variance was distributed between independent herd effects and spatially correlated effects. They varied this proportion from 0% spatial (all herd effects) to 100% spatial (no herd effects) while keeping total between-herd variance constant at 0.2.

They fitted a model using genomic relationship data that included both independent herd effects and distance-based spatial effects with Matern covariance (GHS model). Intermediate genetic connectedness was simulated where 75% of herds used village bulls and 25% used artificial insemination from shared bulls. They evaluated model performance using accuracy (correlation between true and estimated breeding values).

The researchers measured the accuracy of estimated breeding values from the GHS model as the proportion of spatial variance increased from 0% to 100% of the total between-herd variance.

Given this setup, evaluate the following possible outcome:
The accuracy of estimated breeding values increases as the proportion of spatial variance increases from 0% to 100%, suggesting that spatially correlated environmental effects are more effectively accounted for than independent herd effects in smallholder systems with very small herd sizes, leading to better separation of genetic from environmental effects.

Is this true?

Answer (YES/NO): YES